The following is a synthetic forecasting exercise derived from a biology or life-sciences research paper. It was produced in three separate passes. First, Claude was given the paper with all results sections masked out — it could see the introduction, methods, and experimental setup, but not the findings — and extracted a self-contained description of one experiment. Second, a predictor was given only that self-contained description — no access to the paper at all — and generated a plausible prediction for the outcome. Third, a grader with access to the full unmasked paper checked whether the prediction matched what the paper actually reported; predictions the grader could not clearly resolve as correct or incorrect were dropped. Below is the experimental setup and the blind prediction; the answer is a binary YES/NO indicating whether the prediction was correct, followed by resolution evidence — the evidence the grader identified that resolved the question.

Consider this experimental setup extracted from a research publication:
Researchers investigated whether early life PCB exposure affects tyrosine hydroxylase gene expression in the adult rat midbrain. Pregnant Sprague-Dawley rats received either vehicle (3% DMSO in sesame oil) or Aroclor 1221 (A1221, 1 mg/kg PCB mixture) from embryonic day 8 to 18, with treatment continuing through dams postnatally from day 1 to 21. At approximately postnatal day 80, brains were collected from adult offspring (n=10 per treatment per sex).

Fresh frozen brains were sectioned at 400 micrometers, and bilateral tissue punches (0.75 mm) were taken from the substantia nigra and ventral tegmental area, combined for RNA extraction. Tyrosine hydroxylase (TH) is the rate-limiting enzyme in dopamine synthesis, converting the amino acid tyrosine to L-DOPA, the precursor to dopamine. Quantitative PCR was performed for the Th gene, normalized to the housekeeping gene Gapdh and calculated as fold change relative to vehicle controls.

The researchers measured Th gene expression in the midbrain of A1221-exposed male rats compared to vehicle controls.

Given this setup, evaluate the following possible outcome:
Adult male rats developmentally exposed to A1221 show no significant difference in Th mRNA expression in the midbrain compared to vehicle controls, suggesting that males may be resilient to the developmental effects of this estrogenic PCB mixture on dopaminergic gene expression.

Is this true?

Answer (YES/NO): YES